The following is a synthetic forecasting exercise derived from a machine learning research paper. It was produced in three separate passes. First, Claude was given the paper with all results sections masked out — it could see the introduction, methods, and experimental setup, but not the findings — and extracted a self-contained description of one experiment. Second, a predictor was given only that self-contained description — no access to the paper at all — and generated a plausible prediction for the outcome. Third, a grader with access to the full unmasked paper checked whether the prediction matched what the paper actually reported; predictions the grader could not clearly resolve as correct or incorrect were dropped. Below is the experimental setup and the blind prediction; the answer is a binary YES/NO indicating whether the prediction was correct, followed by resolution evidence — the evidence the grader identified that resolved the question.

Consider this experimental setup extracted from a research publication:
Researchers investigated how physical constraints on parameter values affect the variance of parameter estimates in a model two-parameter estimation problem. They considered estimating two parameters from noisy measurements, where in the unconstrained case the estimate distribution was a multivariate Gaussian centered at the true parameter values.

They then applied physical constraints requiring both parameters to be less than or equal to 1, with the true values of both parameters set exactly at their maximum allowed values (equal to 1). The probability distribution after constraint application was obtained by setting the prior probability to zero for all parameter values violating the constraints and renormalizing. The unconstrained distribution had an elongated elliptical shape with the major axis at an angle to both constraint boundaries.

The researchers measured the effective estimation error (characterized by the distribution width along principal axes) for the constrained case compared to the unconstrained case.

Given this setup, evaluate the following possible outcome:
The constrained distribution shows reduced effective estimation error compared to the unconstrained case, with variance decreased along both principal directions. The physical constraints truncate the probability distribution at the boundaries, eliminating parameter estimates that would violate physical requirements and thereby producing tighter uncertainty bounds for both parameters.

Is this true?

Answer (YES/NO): YES